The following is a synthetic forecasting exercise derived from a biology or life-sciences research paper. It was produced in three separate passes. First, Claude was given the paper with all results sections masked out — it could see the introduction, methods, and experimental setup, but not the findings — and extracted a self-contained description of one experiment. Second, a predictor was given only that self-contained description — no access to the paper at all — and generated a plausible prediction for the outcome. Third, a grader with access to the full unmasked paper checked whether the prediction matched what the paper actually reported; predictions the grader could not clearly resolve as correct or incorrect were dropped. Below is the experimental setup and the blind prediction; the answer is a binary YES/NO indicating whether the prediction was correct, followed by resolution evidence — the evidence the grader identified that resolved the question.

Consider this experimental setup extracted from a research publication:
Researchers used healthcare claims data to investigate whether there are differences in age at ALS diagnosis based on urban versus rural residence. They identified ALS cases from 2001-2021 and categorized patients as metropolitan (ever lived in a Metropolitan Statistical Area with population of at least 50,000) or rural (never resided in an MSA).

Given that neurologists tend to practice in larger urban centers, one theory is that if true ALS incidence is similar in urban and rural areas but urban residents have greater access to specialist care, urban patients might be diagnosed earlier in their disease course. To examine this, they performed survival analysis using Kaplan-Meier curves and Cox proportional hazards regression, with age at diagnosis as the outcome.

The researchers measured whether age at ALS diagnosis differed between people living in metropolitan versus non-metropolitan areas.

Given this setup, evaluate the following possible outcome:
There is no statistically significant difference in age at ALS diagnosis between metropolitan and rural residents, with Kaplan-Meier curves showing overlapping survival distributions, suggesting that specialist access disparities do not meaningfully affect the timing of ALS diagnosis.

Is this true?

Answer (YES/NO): NO